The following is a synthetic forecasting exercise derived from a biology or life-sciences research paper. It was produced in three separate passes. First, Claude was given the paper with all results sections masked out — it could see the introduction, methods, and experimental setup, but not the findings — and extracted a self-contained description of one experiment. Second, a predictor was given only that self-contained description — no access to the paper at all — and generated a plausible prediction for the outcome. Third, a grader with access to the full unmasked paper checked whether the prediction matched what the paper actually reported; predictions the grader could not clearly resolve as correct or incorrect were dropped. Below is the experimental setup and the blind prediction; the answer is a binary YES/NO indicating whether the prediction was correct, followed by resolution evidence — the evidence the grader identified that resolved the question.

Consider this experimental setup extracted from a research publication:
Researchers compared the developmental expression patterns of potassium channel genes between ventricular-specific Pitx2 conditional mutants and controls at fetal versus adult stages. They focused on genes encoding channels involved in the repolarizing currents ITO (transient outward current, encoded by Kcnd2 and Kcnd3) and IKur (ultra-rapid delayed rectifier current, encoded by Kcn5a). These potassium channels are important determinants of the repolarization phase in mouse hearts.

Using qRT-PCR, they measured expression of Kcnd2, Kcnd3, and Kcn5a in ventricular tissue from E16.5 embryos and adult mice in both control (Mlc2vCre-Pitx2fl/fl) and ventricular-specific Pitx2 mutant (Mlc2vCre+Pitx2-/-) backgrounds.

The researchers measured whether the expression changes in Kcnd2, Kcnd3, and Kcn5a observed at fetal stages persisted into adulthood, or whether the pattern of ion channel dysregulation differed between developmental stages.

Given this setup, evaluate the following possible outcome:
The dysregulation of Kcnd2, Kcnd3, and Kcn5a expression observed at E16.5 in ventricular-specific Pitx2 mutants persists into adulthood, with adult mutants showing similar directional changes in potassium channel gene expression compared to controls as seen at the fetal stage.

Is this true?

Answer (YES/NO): NO